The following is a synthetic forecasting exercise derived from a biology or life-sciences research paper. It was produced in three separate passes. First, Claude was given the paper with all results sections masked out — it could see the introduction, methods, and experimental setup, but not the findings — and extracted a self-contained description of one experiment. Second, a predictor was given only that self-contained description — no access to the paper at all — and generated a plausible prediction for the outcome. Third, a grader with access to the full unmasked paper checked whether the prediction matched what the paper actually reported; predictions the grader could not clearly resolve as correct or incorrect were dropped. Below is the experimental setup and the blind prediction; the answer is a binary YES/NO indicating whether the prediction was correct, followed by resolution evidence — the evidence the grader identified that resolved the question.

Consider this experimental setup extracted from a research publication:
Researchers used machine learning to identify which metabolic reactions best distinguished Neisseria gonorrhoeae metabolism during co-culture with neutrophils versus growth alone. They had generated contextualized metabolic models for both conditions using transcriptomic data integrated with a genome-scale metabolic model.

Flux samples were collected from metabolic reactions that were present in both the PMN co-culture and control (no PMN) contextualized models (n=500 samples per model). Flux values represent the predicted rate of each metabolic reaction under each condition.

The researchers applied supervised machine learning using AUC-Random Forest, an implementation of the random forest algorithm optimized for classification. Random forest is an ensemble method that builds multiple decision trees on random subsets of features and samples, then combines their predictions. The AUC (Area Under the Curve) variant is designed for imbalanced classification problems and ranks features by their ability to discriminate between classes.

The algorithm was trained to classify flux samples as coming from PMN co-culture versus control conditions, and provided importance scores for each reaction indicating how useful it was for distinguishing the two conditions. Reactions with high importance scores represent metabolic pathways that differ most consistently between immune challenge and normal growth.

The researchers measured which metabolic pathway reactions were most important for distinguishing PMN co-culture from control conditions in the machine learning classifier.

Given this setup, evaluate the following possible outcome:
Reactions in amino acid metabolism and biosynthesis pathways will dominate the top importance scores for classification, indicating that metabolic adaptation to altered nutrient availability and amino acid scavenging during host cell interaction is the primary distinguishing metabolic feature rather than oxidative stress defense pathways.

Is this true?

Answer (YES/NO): NO